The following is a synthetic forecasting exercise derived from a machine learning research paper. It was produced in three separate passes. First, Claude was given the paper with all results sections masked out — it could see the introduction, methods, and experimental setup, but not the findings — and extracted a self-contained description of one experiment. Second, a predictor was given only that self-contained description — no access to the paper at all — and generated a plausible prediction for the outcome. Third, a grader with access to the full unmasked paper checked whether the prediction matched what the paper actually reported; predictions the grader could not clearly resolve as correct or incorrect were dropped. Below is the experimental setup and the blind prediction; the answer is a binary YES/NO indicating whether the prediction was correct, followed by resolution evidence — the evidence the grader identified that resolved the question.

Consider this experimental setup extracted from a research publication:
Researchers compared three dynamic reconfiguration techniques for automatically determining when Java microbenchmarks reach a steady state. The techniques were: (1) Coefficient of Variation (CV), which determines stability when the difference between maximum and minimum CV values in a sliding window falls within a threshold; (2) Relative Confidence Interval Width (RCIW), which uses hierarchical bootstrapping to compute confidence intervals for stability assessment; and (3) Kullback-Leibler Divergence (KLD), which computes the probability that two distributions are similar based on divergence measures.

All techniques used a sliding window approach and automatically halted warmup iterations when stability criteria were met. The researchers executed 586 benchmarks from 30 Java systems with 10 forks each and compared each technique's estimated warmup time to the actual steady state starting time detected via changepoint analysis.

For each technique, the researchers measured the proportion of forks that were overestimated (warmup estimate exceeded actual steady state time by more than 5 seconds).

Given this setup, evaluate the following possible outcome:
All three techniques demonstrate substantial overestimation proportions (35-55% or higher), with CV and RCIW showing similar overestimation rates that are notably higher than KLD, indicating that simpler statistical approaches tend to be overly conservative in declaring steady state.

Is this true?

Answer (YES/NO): NO